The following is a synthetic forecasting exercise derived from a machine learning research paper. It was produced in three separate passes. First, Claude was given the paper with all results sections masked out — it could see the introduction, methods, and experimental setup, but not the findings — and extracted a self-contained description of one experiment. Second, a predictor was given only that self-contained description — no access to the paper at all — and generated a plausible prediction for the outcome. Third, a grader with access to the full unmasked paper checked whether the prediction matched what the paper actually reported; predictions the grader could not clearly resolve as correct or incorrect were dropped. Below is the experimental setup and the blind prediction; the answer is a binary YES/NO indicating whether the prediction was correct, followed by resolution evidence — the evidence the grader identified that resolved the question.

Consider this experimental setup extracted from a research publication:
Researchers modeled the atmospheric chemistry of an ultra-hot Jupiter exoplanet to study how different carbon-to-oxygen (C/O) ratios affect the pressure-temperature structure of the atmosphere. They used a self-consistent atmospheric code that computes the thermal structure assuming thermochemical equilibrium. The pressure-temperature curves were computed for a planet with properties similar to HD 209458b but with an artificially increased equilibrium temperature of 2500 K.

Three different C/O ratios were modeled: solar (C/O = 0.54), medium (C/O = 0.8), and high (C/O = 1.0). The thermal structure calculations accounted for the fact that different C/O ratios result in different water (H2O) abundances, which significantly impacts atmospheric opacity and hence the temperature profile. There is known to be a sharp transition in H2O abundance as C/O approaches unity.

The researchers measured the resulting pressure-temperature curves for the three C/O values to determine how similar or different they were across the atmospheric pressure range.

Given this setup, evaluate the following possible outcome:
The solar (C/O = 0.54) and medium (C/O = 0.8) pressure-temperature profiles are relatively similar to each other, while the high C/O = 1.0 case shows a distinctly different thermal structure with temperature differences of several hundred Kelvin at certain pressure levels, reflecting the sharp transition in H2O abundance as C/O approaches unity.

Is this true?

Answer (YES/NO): YES